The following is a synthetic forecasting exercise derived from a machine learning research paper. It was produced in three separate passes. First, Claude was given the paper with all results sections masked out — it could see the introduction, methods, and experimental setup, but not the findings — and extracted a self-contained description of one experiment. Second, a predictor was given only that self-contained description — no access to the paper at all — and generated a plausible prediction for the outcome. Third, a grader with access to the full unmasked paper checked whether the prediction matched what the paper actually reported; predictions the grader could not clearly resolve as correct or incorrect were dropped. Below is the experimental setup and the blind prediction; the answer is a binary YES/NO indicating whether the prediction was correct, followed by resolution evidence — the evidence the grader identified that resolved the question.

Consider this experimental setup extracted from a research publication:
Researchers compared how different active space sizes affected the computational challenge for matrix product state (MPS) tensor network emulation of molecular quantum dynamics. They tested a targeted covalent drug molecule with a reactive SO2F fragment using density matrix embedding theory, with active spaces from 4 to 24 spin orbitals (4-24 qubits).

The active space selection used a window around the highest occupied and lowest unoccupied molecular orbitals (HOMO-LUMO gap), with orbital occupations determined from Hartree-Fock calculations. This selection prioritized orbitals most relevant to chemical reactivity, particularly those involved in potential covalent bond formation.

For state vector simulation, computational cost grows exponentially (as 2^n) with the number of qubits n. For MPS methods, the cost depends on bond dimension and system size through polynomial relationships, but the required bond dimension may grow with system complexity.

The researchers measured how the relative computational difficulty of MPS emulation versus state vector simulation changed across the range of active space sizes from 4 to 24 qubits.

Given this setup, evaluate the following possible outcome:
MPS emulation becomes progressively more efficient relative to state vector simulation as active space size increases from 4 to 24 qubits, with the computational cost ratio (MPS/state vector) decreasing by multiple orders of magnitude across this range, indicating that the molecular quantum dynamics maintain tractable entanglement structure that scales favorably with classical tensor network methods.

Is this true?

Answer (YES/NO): NO